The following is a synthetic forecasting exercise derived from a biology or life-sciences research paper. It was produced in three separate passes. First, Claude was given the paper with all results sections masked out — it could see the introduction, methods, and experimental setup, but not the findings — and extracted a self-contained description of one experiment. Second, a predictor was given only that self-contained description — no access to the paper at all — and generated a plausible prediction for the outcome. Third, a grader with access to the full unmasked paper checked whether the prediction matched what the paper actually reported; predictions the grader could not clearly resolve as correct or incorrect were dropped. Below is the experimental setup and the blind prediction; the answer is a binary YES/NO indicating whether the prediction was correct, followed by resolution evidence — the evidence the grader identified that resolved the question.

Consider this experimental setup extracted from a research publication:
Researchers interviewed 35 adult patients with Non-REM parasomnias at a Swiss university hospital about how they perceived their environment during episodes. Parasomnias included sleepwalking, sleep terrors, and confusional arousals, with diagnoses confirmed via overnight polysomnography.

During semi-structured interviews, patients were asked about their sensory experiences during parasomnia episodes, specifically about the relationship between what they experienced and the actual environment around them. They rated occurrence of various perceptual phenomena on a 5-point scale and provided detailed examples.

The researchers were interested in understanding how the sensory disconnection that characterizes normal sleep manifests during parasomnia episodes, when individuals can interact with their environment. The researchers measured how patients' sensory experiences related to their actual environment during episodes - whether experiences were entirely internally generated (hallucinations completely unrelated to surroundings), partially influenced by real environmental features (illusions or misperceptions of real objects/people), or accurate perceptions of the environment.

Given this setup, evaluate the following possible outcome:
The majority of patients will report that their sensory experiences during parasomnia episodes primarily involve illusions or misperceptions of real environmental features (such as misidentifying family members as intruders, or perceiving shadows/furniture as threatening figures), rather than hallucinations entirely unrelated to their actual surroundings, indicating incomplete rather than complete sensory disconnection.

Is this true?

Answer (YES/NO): NO